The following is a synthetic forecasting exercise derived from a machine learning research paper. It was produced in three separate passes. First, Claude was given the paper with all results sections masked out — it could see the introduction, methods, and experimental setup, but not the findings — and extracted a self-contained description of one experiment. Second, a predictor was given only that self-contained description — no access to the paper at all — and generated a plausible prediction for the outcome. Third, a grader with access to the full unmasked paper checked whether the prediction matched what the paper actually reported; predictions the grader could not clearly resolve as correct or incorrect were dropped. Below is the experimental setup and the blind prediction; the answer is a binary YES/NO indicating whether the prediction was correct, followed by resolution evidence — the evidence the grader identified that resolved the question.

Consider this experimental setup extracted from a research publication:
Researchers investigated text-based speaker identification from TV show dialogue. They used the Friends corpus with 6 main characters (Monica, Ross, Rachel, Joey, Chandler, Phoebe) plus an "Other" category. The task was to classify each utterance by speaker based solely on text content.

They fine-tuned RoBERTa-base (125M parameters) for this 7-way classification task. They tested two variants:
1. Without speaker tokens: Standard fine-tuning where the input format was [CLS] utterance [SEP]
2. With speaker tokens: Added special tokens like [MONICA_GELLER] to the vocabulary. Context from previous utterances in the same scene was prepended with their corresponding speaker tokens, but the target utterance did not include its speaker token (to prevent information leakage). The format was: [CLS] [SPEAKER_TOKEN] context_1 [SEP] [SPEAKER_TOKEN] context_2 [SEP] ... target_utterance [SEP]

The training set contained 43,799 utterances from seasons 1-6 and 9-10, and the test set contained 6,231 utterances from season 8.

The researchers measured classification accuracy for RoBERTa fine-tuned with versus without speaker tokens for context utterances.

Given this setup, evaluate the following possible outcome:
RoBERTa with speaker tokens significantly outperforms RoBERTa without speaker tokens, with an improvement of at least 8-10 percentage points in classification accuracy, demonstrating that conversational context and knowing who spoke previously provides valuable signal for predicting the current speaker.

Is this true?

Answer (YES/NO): YES